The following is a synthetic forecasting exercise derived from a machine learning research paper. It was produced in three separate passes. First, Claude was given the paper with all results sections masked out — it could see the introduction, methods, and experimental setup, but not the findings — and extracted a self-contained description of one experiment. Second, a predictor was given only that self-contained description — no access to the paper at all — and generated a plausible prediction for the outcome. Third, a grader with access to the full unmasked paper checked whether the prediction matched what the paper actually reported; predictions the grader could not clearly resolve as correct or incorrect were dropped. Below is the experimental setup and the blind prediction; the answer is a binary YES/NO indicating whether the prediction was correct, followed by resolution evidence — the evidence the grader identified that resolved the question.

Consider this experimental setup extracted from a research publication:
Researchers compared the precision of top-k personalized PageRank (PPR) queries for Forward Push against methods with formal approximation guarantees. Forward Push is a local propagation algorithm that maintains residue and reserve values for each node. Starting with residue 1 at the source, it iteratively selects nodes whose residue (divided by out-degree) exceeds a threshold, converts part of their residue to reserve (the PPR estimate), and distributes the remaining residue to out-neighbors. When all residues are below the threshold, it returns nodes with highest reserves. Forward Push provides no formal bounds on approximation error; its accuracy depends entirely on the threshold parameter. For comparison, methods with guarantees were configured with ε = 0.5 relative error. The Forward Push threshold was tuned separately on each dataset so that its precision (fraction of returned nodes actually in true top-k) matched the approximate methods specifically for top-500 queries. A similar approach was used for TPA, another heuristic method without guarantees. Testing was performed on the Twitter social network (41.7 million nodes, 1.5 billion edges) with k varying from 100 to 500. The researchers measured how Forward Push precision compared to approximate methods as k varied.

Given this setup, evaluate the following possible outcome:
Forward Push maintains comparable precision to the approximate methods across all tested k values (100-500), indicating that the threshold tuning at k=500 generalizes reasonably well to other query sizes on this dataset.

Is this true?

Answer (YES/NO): YES